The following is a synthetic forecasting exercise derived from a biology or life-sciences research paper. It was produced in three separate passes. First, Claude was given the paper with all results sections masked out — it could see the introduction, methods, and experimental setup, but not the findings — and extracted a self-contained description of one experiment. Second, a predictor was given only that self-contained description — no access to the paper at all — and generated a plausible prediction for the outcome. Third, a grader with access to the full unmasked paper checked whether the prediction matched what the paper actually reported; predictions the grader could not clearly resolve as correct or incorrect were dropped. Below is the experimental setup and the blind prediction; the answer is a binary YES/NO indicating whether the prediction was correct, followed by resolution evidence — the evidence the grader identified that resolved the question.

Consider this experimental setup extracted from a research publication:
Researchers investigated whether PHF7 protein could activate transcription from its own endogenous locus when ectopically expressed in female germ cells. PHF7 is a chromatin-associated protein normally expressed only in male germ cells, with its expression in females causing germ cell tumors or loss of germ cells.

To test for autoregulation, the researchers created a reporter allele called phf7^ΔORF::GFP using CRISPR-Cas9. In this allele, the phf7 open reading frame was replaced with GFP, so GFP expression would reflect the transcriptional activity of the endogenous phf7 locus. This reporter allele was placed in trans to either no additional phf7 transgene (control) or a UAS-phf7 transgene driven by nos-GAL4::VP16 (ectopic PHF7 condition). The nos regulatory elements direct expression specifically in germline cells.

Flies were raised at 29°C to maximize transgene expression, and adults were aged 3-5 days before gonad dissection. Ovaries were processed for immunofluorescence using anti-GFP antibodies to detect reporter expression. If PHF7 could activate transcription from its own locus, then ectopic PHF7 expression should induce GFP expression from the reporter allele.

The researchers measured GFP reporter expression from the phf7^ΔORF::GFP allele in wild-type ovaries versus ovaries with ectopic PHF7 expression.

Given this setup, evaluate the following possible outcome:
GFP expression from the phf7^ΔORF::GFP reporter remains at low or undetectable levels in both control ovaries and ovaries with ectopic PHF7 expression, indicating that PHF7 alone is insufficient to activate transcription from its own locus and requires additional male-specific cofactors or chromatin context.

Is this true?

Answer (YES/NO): NO